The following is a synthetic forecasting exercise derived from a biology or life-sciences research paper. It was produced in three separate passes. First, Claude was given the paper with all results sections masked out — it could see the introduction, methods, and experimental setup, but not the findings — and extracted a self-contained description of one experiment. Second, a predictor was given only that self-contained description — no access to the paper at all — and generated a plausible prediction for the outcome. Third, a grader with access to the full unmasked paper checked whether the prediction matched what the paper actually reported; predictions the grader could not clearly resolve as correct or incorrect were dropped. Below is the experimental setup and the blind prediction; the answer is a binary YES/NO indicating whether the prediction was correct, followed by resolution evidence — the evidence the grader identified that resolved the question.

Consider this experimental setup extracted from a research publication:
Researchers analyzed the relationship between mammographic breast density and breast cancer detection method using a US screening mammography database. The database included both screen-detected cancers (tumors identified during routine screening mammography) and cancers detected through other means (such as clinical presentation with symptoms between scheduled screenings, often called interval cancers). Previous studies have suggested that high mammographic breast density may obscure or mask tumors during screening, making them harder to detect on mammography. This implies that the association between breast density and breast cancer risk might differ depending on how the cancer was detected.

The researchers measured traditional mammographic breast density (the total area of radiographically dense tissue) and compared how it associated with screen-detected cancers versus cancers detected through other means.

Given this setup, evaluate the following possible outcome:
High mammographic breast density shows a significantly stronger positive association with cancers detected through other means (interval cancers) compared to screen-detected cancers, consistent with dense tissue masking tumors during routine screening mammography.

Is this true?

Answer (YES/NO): NO